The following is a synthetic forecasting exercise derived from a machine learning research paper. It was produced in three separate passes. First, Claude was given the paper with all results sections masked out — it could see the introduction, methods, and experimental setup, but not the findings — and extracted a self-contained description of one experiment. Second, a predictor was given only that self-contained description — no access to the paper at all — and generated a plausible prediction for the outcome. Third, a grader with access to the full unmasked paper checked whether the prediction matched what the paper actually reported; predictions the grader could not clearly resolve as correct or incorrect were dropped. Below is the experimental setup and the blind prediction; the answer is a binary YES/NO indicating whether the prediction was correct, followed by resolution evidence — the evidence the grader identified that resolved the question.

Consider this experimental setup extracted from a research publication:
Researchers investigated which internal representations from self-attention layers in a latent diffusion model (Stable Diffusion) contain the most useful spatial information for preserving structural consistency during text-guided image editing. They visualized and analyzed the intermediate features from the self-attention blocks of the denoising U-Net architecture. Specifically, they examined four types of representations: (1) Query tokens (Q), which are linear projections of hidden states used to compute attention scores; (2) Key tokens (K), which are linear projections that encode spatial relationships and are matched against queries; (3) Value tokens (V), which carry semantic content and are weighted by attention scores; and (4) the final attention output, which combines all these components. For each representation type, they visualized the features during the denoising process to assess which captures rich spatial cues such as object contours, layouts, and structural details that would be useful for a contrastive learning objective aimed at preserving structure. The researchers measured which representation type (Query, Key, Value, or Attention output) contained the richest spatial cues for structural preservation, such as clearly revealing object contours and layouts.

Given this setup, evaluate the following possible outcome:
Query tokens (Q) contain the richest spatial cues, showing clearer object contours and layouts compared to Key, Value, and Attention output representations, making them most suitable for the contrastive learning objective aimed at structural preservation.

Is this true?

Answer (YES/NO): NO